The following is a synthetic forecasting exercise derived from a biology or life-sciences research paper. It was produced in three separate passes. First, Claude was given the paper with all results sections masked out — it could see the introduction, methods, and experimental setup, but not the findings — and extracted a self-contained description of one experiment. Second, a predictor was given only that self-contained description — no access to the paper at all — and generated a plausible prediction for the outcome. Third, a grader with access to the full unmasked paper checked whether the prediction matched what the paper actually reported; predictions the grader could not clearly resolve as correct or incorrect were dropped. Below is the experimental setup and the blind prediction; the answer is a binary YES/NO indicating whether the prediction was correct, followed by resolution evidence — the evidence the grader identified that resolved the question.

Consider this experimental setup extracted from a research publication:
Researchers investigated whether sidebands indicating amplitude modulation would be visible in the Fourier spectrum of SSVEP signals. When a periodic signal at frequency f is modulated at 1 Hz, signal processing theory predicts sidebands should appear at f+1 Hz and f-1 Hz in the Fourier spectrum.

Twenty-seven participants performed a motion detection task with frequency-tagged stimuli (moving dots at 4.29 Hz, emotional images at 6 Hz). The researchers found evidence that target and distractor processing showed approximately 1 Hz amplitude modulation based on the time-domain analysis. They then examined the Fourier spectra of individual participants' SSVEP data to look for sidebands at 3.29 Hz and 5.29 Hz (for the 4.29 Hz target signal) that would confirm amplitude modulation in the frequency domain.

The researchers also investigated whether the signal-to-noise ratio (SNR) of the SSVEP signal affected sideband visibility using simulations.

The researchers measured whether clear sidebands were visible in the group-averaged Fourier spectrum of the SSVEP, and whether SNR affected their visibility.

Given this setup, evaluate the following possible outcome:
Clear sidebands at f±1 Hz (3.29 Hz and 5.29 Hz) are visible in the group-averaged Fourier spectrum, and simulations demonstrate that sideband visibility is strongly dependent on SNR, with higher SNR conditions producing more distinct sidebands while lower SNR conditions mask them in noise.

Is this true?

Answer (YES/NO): NO